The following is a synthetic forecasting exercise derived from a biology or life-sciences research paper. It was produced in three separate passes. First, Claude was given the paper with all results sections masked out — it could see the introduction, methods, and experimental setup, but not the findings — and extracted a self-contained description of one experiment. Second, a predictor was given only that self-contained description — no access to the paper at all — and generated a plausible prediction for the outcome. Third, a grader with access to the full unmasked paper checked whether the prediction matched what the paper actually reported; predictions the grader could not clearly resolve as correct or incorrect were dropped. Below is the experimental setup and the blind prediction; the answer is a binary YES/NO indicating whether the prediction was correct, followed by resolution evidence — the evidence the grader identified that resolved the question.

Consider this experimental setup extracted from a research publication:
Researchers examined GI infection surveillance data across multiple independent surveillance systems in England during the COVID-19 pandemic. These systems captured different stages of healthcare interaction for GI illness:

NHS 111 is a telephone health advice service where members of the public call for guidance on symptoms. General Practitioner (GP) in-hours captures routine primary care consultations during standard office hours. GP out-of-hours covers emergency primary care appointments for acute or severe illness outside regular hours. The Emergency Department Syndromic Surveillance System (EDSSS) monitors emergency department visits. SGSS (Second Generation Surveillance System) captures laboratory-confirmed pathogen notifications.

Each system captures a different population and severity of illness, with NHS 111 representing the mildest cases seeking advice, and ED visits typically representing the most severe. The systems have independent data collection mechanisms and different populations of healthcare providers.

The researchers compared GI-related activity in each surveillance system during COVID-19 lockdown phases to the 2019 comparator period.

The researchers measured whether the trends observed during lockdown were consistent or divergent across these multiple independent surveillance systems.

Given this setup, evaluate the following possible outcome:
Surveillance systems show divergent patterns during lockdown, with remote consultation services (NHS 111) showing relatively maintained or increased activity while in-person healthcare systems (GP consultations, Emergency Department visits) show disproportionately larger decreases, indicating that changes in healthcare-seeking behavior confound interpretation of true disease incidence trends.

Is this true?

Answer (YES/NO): NO